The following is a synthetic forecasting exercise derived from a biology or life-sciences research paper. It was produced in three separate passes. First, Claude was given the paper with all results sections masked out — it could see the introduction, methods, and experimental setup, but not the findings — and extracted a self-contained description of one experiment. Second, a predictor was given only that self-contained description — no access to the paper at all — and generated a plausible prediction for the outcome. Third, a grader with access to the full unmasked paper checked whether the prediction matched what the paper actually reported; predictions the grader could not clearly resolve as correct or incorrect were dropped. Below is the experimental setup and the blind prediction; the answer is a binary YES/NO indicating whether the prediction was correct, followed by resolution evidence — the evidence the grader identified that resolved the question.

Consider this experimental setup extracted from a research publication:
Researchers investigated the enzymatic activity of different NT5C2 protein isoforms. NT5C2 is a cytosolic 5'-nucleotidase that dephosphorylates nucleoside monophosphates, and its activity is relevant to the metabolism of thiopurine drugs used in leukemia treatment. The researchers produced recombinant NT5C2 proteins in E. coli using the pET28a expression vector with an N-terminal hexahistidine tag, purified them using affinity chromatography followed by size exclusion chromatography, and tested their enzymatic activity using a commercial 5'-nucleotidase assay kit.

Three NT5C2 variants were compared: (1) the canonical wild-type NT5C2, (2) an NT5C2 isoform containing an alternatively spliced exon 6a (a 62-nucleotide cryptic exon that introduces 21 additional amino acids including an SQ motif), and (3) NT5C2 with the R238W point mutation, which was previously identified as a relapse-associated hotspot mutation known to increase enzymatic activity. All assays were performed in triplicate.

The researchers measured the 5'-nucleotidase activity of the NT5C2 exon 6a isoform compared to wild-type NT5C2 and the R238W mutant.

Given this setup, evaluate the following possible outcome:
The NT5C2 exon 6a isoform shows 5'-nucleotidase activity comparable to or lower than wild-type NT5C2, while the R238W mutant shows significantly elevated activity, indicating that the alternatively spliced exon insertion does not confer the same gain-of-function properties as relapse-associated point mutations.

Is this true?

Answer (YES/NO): NO